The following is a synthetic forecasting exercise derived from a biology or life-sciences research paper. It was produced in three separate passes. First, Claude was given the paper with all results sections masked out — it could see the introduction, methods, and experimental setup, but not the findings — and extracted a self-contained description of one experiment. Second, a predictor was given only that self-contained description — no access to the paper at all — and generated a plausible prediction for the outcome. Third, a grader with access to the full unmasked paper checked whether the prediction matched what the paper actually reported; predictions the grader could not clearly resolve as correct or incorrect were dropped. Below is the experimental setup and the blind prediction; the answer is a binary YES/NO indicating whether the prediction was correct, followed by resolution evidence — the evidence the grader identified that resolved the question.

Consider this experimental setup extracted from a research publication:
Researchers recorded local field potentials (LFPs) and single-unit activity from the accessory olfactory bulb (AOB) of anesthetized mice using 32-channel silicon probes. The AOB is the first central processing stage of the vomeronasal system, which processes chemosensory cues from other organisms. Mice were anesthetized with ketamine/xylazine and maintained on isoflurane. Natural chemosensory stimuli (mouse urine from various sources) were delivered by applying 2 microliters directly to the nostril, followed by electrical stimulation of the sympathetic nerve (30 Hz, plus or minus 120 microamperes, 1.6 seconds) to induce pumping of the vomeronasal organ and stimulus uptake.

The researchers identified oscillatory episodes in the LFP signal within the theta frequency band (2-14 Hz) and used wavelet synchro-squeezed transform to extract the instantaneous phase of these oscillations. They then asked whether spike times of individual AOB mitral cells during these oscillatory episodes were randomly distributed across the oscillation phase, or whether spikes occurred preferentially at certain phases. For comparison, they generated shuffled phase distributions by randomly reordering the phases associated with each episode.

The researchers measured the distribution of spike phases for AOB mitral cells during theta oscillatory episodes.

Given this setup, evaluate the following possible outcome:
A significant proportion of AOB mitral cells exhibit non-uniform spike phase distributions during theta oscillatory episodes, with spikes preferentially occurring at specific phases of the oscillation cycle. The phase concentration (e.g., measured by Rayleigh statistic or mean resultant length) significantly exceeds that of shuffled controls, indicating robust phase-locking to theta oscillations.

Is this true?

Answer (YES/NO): YES